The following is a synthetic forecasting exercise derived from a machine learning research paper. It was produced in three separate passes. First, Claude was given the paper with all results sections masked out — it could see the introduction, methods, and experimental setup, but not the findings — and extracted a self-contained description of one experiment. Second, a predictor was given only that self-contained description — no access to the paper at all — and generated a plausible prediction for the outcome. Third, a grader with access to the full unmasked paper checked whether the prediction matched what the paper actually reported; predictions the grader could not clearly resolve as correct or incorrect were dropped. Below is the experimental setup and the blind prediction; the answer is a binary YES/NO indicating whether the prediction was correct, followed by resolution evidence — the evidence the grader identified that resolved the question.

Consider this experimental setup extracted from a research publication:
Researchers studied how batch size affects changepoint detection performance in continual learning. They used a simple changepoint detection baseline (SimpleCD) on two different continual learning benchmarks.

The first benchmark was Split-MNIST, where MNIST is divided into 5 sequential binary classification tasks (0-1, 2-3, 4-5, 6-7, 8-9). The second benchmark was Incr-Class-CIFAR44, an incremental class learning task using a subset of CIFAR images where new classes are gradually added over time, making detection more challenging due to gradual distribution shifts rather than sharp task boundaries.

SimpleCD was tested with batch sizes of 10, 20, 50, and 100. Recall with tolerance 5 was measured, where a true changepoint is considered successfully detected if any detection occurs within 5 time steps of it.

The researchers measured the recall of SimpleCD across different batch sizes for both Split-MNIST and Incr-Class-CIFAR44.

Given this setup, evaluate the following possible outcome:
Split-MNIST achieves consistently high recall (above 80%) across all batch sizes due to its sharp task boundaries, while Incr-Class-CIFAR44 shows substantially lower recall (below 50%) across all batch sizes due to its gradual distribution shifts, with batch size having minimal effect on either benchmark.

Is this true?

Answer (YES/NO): NO